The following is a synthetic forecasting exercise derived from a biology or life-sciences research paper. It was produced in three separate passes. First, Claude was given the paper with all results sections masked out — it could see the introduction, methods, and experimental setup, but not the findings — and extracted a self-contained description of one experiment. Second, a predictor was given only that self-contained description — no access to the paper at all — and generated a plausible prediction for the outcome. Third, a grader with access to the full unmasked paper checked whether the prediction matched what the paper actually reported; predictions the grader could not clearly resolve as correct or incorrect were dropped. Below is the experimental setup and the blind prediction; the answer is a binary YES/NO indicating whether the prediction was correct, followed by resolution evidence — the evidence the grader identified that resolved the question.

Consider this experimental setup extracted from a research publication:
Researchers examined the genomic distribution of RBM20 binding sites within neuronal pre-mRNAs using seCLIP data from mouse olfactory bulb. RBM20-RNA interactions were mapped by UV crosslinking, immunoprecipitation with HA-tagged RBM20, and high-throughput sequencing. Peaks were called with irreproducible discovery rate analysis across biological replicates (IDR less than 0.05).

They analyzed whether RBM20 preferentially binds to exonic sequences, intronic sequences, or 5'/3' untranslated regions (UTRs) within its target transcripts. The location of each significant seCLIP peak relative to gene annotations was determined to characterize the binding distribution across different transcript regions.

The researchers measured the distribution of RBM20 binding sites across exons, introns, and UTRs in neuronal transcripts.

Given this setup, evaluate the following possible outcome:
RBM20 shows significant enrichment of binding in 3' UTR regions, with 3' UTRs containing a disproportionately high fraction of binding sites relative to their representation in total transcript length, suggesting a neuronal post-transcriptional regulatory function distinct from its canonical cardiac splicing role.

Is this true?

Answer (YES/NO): NO